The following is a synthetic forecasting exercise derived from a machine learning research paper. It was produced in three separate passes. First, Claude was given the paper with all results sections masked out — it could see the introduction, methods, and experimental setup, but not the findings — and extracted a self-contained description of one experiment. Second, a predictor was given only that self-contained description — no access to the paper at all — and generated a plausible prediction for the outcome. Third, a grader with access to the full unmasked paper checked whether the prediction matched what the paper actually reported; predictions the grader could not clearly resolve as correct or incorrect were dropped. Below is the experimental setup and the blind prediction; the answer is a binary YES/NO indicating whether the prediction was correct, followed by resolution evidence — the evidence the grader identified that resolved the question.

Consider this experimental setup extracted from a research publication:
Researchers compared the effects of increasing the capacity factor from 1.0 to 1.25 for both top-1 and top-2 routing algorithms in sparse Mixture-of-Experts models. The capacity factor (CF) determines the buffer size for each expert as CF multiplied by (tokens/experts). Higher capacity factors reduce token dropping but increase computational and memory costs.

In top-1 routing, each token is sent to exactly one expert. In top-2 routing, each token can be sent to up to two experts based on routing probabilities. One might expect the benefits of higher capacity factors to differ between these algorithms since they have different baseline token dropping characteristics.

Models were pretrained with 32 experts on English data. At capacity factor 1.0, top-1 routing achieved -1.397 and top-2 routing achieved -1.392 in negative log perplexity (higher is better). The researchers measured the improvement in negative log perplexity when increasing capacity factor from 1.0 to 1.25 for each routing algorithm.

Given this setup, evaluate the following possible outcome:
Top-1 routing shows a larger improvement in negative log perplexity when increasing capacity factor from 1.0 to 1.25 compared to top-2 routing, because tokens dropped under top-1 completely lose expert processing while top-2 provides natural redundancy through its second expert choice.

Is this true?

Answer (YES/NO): YES